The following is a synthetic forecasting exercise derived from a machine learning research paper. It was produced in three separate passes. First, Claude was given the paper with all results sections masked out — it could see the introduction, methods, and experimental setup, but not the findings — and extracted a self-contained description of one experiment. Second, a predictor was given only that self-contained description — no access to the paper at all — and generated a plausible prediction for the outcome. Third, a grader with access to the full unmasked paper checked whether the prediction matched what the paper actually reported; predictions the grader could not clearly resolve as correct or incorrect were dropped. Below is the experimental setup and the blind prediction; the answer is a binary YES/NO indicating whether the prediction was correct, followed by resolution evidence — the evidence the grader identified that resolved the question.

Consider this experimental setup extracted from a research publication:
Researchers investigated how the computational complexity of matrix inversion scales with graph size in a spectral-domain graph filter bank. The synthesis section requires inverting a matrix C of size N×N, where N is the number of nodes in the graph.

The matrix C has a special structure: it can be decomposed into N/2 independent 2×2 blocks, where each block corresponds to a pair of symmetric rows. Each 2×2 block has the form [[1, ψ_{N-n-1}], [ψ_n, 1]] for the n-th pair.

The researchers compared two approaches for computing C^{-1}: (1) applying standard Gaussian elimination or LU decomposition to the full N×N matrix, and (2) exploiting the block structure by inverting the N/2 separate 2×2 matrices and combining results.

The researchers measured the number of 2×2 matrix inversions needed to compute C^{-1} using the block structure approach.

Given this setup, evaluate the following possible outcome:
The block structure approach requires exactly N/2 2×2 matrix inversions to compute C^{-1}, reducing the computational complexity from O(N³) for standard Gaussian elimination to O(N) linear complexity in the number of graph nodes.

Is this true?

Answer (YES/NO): YES